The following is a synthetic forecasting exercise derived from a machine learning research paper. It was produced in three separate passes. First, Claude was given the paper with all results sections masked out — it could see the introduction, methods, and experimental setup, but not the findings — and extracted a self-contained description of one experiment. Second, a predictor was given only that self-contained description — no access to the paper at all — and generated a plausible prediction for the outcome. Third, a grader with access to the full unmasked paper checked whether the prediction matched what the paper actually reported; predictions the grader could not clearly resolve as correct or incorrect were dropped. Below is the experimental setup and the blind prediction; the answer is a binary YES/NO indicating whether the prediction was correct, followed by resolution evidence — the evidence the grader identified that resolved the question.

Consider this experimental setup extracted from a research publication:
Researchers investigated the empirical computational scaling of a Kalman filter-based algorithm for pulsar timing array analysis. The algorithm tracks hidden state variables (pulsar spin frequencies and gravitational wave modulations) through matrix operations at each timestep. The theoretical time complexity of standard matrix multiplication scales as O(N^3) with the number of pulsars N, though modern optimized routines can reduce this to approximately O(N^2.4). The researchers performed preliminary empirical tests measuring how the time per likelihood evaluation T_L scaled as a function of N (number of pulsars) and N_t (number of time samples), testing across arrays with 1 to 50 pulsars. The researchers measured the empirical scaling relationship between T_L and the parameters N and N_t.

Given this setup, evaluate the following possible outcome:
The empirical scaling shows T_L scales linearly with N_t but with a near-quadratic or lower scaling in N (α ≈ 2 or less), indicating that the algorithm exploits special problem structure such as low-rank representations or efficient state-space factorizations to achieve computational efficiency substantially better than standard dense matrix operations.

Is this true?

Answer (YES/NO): NO